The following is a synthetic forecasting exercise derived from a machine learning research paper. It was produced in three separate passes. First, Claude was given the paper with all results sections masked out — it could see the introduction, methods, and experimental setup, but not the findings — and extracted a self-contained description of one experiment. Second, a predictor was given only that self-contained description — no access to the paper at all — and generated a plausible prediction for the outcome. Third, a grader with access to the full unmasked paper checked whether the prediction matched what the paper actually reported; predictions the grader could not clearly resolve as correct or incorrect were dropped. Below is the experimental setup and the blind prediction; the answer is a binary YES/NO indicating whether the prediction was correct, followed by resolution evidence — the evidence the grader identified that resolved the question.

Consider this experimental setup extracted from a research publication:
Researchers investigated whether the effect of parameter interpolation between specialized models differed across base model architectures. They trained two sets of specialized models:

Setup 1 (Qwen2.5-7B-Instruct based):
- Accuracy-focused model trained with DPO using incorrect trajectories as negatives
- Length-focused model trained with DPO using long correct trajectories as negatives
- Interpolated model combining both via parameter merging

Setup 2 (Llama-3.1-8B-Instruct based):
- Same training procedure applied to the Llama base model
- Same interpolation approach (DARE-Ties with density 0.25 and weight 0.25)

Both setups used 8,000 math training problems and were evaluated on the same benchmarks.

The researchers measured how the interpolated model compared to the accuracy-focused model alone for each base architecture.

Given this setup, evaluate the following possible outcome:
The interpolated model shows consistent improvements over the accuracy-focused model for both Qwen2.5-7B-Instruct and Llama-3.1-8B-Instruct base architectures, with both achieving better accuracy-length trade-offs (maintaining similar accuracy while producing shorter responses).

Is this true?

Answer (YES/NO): NO